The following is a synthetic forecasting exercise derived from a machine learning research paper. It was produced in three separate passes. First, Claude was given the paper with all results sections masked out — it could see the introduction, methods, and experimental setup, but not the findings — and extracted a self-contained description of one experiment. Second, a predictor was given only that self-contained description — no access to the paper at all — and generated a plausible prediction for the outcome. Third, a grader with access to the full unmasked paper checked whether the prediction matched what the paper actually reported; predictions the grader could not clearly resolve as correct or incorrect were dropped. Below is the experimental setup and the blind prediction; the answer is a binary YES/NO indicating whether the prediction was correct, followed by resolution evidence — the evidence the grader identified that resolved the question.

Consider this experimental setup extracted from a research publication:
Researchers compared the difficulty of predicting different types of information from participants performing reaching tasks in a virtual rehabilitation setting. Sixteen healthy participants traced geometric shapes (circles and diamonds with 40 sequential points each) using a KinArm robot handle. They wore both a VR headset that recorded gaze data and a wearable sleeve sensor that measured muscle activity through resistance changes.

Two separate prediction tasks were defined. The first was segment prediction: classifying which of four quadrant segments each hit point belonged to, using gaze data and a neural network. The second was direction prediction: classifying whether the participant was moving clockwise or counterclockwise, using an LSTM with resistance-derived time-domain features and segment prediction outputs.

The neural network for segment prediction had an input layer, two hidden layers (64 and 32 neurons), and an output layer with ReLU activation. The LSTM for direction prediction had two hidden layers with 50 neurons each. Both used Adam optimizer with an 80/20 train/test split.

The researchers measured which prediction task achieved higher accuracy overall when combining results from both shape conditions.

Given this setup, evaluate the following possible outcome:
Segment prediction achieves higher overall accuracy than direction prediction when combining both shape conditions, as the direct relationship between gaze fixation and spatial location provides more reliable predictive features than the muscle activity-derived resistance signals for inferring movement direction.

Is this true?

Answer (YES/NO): NO